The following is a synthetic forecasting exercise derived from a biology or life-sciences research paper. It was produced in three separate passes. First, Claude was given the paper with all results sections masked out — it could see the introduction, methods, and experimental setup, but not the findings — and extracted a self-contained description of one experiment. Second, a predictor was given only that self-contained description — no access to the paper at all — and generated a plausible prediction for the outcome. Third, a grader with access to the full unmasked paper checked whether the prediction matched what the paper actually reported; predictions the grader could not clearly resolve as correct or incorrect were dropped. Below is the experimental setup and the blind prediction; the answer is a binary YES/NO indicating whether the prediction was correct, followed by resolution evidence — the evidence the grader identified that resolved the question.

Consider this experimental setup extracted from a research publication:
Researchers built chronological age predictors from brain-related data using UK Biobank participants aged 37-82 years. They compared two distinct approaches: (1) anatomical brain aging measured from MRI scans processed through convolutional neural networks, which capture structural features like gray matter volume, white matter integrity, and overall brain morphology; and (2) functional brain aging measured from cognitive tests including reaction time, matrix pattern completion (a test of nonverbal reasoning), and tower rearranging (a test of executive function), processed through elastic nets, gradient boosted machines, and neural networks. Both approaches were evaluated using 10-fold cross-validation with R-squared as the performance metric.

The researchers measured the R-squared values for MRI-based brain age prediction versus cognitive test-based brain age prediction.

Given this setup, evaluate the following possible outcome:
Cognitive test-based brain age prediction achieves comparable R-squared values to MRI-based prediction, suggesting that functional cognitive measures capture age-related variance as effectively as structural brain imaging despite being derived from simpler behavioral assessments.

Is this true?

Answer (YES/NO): NO